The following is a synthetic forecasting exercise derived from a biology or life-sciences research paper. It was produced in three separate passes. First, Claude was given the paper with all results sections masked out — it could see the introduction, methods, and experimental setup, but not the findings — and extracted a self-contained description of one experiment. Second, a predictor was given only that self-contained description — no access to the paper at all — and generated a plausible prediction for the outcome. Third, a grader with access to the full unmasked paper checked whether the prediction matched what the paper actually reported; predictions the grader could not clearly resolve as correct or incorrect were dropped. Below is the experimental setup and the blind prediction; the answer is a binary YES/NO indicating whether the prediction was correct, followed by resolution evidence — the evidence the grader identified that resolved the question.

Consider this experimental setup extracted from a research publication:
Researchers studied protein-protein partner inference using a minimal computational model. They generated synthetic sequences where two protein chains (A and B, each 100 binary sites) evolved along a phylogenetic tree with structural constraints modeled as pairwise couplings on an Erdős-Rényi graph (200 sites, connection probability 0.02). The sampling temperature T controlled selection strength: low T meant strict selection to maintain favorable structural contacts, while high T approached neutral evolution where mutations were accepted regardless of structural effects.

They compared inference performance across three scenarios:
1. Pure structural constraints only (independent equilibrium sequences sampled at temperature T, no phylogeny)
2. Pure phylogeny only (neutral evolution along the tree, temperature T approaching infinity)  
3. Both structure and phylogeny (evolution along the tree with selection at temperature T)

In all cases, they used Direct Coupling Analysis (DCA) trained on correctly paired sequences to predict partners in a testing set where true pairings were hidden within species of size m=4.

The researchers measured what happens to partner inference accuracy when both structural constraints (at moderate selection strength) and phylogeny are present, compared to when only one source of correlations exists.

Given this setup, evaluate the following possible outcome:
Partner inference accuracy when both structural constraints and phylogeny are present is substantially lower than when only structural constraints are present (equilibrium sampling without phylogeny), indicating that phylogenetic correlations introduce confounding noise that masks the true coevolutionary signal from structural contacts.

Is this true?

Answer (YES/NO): NO